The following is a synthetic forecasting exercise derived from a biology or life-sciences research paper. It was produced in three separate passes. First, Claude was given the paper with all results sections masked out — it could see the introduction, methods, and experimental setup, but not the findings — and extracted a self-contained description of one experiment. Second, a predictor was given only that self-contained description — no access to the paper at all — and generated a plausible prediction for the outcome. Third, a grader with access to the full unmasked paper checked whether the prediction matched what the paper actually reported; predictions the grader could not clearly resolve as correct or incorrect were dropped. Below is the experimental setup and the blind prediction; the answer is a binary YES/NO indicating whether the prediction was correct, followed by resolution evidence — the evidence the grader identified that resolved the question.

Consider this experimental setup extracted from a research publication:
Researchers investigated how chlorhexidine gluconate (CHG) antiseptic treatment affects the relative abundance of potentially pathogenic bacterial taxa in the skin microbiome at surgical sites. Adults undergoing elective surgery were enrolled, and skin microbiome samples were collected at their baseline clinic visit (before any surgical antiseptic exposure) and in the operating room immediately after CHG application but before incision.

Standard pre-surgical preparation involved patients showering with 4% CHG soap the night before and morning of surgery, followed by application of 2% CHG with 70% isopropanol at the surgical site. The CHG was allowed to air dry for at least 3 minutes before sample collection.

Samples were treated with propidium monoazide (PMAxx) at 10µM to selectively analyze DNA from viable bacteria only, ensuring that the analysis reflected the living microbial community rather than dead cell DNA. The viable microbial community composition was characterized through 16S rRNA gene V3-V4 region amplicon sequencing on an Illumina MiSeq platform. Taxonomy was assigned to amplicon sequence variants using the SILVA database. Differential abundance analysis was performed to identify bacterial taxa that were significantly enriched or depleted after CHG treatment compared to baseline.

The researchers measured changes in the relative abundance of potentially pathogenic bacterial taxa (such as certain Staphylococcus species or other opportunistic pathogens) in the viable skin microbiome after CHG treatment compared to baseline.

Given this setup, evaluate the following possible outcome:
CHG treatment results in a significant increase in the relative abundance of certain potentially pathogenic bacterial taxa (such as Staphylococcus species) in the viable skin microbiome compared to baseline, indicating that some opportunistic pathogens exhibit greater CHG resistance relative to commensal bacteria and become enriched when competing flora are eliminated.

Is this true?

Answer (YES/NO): NO